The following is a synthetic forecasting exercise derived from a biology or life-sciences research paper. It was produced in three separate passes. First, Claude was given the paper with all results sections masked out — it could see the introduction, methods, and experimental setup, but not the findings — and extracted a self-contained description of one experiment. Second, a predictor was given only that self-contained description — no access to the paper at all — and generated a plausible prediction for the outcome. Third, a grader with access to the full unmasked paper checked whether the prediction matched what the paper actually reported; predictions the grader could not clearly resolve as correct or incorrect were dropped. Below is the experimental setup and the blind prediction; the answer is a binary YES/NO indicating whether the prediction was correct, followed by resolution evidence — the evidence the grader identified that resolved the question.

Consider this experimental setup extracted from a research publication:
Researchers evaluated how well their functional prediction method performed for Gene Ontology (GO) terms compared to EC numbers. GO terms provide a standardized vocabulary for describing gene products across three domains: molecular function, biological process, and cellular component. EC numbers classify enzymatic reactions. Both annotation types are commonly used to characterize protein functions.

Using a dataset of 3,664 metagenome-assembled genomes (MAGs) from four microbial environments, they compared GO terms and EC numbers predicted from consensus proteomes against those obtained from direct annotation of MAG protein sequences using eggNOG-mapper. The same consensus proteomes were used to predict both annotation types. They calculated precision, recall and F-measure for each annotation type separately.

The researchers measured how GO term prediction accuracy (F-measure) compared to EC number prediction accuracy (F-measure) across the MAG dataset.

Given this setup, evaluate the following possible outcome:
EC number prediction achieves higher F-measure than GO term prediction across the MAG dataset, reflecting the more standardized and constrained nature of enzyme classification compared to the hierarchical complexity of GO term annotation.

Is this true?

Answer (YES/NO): NO